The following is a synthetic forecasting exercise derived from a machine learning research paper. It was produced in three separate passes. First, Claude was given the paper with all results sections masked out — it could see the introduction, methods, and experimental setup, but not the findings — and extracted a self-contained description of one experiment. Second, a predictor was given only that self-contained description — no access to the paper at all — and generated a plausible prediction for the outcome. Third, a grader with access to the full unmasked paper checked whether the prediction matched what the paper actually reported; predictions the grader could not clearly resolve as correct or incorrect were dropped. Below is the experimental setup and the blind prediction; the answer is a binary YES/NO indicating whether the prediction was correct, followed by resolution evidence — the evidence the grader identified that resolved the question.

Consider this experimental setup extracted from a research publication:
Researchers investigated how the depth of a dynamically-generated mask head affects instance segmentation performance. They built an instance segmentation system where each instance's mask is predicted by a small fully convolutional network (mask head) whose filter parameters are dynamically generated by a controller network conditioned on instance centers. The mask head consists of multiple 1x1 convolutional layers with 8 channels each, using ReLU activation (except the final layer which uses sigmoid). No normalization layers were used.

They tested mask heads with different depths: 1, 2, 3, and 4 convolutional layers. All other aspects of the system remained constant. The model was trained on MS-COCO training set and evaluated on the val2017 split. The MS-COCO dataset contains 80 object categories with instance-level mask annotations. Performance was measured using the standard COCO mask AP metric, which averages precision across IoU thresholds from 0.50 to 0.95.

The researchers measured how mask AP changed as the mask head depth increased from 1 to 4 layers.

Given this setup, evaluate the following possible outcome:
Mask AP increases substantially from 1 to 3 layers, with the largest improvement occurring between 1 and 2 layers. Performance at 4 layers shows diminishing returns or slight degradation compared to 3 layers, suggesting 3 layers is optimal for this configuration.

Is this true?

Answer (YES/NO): YES